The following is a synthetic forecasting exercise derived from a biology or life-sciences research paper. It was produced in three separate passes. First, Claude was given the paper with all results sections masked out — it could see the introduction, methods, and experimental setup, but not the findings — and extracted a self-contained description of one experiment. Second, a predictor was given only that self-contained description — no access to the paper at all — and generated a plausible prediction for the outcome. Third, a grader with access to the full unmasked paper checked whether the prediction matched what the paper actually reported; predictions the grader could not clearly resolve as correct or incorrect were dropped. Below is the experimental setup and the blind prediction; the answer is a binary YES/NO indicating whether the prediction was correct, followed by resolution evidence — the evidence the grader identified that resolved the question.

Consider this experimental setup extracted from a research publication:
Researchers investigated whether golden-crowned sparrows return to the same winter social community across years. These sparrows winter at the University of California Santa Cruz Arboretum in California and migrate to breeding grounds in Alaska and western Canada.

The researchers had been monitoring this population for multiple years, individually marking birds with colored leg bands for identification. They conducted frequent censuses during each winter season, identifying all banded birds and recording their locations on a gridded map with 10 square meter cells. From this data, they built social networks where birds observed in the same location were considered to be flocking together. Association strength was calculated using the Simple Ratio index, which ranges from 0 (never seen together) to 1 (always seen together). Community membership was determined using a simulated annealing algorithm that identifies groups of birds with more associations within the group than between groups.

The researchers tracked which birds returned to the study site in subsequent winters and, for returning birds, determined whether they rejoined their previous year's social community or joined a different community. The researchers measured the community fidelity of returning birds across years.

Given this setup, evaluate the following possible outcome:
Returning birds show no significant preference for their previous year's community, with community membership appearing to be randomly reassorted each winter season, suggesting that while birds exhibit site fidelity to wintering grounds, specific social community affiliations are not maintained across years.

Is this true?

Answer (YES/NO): NO